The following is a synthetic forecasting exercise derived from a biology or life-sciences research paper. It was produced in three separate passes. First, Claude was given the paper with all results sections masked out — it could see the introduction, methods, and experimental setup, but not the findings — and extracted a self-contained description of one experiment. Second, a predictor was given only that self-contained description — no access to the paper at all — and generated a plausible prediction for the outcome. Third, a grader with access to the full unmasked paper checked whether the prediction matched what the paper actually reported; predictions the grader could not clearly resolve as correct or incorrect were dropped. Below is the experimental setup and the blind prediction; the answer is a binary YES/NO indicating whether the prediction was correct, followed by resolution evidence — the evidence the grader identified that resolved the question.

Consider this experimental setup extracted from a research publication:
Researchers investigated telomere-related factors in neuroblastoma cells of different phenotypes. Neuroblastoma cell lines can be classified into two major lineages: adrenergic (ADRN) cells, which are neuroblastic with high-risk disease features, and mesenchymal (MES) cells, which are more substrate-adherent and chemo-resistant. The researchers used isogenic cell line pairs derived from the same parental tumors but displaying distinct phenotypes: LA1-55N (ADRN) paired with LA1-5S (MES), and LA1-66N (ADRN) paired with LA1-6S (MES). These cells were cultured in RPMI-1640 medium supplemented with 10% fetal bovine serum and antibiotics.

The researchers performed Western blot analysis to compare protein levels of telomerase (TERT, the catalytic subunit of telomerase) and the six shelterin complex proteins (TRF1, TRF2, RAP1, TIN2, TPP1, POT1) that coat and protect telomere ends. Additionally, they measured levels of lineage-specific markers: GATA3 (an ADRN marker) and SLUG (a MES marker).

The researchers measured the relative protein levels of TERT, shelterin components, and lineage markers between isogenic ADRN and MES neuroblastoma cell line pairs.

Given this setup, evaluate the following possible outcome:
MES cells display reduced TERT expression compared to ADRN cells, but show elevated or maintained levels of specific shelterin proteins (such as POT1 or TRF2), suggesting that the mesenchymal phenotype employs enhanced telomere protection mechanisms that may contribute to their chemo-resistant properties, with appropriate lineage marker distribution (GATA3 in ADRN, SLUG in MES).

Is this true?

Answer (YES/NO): NO